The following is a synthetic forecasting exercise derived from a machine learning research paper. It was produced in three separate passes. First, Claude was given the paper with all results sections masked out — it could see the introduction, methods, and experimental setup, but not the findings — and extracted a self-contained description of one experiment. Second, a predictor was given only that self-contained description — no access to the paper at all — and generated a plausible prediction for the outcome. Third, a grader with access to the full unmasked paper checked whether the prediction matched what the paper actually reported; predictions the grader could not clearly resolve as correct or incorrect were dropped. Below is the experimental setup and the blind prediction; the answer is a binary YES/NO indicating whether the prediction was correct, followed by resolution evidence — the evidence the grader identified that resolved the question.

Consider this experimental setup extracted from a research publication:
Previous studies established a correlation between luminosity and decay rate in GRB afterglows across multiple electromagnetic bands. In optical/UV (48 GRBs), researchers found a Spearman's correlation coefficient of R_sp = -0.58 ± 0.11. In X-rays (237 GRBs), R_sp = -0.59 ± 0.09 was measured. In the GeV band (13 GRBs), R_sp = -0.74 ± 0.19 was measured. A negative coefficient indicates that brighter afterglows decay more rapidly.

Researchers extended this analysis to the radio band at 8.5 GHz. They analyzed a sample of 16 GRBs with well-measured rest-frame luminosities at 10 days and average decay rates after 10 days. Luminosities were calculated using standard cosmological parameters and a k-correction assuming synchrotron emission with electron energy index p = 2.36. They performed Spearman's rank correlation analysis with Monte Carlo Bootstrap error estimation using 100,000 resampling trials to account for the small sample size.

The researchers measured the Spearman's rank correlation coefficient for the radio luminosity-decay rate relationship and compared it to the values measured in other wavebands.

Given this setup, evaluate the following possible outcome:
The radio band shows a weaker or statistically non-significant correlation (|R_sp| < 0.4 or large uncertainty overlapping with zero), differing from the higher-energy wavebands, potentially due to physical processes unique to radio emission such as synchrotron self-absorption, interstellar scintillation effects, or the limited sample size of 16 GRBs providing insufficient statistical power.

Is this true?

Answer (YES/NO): NO